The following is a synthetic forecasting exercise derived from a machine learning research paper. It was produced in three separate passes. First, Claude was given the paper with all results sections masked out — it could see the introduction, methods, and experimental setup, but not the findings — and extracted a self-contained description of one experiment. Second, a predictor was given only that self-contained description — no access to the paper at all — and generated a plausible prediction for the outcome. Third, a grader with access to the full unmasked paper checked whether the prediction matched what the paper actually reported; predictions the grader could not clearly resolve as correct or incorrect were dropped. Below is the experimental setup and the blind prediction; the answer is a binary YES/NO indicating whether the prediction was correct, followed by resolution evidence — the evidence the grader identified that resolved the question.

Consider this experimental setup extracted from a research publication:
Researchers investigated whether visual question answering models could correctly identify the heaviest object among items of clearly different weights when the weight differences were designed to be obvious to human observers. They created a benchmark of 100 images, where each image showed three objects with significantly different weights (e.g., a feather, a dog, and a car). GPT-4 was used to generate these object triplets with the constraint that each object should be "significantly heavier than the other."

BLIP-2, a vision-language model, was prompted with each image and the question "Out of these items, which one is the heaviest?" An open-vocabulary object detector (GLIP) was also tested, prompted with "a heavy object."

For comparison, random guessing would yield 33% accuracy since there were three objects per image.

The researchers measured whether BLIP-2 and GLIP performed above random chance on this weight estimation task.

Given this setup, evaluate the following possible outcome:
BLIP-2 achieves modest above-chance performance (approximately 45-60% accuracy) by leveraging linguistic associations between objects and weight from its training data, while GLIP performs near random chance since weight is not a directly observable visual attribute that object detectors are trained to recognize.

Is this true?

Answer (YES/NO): NO